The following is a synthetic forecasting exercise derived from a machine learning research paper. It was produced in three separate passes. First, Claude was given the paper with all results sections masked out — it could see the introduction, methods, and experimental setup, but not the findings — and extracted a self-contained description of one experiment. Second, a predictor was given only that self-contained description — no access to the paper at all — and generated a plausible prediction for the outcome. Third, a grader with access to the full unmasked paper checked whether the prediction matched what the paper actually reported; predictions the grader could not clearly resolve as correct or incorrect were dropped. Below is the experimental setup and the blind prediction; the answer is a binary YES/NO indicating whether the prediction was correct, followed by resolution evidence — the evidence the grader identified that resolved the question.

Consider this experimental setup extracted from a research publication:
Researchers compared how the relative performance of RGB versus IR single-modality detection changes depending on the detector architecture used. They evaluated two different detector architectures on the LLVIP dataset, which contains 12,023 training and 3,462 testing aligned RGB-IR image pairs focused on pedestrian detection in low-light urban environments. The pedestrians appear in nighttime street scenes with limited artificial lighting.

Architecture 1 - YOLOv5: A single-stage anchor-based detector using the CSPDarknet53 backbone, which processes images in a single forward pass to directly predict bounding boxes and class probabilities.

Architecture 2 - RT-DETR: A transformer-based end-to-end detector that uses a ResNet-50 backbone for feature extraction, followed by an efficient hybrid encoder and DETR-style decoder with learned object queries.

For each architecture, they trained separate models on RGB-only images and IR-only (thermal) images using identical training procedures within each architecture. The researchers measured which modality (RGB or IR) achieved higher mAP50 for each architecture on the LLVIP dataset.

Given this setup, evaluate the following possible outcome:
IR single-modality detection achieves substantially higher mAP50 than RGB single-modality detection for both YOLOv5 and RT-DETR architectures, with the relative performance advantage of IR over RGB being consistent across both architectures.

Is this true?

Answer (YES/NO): NO